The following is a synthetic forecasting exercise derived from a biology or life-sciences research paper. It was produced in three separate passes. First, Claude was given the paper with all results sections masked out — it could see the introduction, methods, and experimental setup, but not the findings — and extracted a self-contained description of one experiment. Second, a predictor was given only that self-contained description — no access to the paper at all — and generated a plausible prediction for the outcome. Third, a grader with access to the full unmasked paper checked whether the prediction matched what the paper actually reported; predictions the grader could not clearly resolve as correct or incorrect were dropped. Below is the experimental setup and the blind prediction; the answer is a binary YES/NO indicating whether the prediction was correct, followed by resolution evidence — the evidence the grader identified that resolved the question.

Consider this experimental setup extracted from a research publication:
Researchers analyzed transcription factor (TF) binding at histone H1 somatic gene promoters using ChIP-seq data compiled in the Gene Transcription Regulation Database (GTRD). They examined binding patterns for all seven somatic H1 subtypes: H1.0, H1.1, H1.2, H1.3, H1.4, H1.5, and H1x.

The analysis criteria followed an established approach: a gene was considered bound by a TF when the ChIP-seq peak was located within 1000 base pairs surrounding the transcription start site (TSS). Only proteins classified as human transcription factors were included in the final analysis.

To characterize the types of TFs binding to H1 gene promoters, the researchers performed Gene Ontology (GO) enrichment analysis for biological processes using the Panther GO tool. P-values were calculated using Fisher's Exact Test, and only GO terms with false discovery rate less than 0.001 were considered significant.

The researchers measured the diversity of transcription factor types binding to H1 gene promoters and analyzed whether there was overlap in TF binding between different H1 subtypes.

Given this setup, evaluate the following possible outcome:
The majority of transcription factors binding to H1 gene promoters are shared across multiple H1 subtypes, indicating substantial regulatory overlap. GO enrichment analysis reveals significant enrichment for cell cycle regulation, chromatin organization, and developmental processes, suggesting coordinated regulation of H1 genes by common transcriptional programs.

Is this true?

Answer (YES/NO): NO